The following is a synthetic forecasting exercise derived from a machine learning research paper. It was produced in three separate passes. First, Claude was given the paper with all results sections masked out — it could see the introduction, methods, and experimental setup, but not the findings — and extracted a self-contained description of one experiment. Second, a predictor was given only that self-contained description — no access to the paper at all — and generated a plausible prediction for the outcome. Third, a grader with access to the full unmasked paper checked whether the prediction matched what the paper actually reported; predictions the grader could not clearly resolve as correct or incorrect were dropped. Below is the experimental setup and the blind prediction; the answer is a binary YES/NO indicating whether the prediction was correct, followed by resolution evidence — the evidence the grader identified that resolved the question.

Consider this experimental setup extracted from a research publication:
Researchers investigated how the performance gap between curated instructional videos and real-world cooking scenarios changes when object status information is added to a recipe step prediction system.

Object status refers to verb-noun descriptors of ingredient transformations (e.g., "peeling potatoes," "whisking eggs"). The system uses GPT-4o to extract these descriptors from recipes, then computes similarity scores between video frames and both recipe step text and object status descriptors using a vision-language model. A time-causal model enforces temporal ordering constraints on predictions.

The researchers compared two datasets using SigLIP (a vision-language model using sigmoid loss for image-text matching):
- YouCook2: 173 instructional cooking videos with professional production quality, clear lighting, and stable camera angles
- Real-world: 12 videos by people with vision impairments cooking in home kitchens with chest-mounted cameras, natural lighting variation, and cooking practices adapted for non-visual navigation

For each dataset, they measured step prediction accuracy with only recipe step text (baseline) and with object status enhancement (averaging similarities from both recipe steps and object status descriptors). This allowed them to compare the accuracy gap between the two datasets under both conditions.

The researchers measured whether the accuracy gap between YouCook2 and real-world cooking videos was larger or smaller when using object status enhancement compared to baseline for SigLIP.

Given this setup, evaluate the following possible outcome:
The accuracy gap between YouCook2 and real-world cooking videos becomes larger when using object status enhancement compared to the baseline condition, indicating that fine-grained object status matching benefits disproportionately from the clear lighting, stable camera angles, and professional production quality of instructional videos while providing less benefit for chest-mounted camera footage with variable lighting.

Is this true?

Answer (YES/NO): NO